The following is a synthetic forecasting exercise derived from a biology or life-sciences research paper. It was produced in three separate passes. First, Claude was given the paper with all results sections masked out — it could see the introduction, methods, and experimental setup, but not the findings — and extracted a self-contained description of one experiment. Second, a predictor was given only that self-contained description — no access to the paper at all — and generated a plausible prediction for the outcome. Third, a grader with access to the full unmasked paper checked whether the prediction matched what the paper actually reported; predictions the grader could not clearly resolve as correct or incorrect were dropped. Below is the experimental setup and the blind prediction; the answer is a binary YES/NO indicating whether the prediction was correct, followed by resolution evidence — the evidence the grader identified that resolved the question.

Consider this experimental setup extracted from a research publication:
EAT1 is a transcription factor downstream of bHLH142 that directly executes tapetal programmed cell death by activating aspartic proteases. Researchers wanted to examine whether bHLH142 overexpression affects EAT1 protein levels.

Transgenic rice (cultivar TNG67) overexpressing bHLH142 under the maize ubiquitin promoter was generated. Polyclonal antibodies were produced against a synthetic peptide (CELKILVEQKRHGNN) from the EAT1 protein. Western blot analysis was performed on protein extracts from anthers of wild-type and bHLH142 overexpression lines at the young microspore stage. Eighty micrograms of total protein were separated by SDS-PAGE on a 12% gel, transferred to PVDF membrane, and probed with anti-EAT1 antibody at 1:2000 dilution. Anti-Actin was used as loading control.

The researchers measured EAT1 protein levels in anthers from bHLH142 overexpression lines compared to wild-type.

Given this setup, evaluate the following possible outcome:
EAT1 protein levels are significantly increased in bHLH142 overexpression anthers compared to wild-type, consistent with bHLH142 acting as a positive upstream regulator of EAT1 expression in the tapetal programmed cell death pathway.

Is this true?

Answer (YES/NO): NO